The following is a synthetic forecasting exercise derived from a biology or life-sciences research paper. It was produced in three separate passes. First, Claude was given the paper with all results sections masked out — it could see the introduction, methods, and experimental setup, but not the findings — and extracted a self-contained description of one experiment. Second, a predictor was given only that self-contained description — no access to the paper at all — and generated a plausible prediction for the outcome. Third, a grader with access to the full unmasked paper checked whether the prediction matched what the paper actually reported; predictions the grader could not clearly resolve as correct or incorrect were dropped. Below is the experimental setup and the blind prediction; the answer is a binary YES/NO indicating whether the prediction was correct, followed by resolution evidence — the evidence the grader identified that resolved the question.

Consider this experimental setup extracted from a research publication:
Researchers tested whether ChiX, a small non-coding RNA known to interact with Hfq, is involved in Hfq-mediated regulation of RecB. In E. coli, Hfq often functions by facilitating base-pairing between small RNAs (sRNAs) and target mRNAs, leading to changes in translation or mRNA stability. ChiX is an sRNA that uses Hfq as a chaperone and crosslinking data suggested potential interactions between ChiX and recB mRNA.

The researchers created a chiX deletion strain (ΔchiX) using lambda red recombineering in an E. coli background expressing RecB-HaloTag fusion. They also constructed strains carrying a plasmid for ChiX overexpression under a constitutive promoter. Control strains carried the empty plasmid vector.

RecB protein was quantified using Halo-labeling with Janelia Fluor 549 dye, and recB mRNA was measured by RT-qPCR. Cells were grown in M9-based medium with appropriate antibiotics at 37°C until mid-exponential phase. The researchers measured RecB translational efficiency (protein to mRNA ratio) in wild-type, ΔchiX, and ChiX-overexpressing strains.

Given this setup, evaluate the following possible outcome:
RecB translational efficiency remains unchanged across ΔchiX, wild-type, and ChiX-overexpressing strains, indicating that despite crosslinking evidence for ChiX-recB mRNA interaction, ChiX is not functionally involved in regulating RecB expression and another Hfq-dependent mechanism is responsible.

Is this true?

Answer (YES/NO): NO